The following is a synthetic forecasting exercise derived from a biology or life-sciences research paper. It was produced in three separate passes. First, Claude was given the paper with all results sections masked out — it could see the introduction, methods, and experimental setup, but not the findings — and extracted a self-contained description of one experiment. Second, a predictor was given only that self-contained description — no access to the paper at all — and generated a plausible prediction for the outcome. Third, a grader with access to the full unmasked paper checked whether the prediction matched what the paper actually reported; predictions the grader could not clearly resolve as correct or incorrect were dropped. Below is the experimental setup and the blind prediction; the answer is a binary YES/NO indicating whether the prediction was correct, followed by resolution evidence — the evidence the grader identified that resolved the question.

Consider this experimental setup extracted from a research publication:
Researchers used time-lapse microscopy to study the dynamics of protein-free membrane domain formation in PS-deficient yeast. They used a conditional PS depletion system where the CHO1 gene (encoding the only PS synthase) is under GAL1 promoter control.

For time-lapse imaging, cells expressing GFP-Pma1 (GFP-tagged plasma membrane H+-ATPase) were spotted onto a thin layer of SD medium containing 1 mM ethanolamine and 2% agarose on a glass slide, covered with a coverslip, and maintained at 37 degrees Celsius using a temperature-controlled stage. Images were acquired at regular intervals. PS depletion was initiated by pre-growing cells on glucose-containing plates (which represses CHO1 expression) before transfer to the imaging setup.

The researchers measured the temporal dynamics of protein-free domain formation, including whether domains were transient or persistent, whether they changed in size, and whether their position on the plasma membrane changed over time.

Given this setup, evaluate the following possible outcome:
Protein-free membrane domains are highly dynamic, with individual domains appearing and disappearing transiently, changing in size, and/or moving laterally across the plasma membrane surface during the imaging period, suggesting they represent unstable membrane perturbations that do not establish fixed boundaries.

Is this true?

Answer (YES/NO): NO